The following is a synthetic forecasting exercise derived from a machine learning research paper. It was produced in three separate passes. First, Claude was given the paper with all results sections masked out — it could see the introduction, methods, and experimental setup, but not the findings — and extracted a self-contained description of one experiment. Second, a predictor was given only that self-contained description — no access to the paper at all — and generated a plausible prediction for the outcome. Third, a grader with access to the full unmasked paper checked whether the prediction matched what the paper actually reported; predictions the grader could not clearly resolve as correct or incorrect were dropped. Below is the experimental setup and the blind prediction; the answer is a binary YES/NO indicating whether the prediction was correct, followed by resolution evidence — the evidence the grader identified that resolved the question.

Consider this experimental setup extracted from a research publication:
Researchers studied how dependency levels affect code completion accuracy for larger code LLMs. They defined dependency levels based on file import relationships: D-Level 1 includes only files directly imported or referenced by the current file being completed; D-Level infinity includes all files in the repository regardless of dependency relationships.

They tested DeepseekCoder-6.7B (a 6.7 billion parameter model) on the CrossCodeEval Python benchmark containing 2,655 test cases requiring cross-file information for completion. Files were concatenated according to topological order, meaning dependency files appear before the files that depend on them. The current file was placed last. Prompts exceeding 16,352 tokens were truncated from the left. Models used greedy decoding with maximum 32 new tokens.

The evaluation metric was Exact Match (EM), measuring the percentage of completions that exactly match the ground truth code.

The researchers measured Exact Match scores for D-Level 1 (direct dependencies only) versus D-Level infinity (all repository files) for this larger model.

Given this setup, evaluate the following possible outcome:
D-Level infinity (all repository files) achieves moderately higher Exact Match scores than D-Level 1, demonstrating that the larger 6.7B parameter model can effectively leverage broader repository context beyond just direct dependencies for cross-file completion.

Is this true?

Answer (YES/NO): YES